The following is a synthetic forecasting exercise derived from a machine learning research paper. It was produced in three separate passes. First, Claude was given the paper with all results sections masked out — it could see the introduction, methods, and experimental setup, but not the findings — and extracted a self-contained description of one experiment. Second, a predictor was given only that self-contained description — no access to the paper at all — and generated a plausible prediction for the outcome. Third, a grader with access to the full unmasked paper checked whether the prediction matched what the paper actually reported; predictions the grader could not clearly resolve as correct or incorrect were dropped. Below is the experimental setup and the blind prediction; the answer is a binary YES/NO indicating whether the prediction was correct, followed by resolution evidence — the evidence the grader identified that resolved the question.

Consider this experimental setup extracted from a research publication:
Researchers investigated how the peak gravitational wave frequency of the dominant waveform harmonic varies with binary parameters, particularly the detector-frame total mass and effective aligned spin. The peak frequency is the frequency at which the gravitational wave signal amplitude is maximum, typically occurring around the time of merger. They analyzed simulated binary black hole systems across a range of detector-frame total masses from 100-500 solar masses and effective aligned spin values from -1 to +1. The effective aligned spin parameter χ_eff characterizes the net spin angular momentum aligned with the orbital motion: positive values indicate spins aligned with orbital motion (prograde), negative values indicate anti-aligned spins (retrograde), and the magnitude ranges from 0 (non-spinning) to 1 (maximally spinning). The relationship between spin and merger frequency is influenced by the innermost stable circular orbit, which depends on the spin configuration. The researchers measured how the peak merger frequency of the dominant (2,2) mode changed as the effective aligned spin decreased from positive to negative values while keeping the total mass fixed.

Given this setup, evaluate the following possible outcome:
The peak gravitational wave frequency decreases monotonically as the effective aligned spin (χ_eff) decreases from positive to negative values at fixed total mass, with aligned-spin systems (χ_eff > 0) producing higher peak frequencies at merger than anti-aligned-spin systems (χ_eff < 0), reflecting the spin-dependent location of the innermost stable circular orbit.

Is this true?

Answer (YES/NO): YES